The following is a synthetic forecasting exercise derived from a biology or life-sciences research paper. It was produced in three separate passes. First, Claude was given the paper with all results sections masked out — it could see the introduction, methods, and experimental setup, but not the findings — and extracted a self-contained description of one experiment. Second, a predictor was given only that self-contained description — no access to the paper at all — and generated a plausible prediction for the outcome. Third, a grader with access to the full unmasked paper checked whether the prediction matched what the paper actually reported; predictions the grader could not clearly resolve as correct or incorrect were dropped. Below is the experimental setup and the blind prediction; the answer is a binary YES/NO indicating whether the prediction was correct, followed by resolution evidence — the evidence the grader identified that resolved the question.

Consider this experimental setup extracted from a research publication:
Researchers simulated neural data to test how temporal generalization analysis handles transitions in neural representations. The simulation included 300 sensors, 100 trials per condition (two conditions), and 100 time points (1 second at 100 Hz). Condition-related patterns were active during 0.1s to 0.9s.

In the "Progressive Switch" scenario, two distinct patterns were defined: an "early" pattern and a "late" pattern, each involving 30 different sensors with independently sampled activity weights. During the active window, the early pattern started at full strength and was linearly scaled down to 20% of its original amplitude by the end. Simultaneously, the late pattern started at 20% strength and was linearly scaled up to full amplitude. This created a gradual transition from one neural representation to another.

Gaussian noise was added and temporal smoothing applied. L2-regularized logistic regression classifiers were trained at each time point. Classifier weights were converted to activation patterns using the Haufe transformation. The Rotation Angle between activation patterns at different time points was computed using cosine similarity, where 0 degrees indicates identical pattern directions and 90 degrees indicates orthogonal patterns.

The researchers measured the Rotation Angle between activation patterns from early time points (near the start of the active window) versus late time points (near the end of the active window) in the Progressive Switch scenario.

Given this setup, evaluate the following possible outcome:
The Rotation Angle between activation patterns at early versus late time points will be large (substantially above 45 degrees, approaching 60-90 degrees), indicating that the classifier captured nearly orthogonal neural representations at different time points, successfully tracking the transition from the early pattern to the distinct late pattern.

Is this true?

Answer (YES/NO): YES